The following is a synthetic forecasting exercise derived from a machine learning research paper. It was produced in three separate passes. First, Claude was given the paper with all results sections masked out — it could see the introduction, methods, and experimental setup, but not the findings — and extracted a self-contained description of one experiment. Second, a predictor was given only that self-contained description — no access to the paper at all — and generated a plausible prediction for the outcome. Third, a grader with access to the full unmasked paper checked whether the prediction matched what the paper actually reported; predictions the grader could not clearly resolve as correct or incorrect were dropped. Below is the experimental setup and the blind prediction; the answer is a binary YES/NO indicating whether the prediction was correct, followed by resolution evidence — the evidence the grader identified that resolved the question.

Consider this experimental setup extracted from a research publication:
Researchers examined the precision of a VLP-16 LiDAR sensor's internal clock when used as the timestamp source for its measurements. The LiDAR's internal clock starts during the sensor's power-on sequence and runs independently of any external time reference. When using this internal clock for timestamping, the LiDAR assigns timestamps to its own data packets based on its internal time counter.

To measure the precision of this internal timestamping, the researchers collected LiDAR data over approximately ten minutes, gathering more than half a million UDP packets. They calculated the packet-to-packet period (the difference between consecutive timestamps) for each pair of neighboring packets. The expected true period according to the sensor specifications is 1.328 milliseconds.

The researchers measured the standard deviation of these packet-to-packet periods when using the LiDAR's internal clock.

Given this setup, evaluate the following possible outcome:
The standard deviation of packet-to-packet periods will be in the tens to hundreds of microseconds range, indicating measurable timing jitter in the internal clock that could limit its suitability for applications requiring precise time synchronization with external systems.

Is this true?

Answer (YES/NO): NO